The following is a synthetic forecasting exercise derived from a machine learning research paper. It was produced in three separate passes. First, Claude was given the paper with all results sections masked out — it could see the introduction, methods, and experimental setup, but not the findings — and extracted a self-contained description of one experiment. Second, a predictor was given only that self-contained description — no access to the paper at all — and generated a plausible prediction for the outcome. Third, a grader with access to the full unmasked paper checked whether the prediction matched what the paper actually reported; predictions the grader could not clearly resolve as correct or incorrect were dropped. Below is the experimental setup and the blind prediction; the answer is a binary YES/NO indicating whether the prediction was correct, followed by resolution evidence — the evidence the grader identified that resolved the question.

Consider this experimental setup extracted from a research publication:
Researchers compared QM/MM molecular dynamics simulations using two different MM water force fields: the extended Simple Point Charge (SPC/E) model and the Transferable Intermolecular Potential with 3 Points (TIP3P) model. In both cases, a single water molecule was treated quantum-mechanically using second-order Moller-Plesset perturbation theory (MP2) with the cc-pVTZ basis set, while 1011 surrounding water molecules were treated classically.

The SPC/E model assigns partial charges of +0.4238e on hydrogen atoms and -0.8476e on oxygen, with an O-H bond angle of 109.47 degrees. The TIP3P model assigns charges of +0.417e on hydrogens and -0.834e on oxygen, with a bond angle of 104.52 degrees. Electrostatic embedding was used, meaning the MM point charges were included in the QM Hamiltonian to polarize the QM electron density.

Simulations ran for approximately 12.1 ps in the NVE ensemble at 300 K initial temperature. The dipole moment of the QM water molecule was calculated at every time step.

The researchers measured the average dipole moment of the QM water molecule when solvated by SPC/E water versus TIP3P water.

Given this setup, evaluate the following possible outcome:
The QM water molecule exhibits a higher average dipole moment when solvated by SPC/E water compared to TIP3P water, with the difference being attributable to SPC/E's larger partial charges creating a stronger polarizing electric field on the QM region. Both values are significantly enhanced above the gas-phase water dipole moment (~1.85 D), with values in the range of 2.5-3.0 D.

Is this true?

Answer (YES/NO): NO